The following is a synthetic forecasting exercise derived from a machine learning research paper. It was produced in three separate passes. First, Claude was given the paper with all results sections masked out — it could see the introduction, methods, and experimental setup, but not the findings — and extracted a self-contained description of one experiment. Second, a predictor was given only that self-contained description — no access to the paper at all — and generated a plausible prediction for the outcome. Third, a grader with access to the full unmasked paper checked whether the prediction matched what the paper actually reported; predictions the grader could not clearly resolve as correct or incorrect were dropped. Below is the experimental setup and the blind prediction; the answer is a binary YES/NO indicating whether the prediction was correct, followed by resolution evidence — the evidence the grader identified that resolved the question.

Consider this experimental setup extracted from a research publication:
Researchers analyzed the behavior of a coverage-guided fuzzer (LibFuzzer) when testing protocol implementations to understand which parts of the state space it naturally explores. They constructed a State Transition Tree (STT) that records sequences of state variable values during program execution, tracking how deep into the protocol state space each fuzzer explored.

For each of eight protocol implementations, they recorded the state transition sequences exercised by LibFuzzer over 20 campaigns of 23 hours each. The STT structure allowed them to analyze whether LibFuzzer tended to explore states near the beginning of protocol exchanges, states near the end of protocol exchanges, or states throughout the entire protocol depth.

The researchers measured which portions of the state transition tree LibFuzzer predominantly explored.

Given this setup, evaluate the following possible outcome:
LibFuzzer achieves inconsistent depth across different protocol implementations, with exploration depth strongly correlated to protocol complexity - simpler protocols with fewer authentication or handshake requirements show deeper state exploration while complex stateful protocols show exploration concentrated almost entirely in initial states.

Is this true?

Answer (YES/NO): NO